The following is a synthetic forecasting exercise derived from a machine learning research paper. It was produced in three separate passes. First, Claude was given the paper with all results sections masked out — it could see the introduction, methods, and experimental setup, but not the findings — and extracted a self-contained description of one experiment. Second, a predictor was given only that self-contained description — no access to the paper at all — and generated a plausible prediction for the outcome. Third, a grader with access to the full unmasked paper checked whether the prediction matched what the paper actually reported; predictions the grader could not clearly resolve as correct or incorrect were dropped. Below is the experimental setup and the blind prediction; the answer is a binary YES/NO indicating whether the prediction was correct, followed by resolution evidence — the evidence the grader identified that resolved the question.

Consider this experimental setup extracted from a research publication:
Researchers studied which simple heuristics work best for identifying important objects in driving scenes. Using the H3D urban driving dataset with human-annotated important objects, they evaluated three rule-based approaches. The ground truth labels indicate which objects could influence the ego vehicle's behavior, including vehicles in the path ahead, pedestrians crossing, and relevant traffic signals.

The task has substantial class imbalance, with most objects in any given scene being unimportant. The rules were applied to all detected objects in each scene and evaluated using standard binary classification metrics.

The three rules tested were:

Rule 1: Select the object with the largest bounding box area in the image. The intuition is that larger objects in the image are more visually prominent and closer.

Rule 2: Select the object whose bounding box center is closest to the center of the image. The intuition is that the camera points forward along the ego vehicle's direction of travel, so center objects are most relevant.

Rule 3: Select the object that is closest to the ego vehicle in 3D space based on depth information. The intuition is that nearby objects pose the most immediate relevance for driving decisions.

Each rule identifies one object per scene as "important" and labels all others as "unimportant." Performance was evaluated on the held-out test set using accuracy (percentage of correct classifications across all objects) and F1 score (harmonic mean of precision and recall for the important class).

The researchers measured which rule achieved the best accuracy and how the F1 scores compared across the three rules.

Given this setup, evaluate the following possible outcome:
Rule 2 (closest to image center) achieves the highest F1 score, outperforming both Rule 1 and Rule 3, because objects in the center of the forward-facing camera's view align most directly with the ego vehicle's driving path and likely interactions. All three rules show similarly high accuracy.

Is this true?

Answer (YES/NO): NO